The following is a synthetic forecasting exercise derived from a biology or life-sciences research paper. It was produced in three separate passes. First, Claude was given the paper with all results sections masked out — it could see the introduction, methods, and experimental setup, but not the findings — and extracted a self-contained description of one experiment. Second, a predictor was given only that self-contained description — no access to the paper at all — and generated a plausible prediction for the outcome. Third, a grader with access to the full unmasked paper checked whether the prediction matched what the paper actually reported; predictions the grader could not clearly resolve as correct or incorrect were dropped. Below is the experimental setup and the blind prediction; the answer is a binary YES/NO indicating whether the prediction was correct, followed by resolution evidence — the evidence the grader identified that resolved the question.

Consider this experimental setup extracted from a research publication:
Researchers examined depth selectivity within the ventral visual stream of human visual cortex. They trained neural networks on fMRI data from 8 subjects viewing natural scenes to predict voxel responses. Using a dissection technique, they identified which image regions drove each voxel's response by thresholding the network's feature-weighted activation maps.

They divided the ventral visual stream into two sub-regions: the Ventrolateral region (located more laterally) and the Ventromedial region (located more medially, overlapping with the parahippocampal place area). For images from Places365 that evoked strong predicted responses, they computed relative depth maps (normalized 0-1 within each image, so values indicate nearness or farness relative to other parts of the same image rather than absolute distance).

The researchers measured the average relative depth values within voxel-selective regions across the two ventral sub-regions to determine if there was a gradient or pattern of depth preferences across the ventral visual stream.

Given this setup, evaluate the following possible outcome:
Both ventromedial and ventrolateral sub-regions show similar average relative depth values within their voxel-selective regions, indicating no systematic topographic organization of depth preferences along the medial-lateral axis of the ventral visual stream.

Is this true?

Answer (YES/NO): NO